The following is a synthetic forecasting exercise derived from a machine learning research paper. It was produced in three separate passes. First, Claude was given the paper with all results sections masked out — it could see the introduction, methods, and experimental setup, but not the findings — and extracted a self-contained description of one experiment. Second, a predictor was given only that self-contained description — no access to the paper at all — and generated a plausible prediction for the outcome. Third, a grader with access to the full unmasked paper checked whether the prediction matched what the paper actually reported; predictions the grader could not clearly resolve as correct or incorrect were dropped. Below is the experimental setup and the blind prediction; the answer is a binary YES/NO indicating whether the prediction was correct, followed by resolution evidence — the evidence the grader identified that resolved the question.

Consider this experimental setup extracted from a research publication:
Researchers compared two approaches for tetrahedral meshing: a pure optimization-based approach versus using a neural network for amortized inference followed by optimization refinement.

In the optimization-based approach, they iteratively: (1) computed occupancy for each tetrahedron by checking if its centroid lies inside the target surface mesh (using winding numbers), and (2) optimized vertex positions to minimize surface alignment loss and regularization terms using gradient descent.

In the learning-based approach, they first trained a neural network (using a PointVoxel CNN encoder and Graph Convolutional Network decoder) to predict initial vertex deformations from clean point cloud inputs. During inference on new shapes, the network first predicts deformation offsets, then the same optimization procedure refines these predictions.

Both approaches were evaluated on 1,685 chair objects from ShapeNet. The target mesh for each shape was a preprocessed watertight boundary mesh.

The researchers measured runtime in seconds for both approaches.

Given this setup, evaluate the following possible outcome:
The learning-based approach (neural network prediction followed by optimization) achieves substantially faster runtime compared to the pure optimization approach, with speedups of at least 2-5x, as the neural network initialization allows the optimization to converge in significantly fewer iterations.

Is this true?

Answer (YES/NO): YES